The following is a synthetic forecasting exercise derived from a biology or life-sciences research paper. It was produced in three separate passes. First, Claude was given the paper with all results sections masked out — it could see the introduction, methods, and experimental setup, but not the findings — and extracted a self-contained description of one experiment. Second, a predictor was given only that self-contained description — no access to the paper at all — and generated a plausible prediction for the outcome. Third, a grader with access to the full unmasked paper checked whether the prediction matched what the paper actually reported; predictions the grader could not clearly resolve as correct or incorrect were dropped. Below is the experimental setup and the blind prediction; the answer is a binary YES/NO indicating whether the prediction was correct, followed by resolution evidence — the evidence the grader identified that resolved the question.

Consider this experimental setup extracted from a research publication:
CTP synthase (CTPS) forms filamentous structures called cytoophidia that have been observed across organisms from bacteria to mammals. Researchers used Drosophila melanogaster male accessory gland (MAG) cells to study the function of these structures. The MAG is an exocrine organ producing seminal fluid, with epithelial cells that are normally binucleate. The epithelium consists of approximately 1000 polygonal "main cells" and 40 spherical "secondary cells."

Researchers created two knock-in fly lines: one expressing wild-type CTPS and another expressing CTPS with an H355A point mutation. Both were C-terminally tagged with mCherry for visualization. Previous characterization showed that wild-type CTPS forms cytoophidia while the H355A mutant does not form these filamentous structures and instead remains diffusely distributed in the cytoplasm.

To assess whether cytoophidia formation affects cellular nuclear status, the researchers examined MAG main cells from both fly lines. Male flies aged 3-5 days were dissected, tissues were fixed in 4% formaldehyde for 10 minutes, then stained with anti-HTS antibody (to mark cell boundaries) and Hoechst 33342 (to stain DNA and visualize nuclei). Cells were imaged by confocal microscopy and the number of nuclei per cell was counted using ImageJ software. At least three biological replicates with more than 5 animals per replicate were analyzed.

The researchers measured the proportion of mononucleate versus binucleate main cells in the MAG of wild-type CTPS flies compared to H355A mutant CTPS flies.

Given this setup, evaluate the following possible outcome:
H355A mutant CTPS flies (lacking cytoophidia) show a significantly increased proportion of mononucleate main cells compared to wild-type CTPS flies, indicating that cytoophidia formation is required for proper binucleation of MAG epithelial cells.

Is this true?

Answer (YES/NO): YES